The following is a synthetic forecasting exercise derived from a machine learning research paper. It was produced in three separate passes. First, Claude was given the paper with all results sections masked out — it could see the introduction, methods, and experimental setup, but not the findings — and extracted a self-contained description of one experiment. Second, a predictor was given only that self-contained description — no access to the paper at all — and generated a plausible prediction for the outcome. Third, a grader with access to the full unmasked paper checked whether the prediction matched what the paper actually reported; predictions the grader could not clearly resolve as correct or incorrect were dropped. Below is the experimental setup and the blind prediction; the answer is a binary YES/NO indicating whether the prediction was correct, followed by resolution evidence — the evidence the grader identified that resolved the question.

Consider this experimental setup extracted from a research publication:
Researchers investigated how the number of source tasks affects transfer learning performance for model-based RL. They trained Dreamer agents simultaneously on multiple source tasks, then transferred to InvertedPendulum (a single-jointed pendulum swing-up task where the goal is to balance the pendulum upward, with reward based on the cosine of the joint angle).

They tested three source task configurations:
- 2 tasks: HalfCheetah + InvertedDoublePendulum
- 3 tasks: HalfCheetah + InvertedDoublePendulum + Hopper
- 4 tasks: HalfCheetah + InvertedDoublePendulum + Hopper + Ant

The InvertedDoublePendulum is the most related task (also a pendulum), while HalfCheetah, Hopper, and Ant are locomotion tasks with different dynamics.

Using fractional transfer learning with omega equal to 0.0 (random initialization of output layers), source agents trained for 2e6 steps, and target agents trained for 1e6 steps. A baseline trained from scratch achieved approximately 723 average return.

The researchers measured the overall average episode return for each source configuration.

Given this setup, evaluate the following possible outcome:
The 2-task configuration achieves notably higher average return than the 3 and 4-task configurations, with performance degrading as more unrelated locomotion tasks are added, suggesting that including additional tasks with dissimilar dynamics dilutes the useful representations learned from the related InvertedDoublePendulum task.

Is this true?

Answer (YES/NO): NO